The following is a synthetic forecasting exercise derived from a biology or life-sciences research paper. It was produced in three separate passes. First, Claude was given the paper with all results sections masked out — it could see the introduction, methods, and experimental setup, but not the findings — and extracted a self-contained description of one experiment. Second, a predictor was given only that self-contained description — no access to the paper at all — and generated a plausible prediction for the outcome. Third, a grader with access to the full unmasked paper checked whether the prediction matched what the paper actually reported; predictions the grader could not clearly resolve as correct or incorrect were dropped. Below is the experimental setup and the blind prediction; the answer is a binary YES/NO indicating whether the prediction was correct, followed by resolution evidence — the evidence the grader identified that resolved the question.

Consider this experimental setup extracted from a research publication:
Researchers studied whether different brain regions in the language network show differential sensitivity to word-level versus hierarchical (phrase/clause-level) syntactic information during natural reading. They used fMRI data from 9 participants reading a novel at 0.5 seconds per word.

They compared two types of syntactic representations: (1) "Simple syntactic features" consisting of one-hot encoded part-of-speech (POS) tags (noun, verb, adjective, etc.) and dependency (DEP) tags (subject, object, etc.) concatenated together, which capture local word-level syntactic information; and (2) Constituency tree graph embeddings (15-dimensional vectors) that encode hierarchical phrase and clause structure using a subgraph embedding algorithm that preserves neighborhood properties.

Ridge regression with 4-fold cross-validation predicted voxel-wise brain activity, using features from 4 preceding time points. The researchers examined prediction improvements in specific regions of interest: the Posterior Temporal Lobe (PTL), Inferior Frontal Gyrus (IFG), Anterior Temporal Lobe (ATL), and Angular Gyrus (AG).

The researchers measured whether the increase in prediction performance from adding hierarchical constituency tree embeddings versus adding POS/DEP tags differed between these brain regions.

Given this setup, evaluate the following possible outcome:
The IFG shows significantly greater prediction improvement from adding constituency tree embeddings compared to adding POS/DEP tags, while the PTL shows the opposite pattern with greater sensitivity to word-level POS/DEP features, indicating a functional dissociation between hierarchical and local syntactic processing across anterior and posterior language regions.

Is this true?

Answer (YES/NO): NO